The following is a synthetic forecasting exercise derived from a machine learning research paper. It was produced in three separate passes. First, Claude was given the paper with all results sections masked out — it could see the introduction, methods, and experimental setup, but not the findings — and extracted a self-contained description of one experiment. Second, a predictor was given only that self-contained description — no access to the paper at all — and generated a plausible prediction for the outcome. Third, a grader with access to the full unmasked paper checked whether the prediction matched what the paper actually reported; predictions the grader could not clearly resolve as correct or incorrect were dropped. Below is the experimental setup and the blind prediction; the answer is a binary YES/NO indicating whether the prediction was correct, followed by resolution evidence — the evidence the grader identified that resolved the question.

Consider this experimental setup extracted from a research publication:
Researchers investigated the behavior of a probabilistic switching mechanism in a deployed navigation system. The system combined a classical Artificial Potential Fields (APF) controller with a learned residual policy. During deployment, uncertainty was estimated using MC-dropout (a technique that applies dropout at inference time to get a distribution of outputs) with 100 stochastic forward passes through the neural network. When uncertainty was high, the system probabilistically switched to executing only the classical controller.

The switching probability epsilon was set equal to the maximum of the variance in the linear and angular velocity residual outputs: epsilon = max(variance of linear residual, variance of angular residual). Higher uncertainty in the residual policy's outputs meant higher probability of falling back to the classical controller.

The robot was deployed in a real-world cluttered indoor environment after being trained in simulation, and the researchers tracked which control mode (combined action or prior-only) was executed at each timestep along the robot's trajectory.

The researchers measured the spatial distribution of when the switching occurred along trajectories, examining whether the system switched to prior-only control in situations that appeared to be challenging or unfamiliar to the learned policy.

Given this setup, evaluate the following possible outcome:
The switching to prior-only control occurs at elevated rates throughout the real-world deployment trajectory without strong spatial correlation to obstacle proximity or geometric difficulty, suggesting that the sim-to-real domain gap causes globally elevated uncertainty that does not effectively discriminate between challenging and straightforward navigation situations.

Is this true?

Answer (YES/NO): NO